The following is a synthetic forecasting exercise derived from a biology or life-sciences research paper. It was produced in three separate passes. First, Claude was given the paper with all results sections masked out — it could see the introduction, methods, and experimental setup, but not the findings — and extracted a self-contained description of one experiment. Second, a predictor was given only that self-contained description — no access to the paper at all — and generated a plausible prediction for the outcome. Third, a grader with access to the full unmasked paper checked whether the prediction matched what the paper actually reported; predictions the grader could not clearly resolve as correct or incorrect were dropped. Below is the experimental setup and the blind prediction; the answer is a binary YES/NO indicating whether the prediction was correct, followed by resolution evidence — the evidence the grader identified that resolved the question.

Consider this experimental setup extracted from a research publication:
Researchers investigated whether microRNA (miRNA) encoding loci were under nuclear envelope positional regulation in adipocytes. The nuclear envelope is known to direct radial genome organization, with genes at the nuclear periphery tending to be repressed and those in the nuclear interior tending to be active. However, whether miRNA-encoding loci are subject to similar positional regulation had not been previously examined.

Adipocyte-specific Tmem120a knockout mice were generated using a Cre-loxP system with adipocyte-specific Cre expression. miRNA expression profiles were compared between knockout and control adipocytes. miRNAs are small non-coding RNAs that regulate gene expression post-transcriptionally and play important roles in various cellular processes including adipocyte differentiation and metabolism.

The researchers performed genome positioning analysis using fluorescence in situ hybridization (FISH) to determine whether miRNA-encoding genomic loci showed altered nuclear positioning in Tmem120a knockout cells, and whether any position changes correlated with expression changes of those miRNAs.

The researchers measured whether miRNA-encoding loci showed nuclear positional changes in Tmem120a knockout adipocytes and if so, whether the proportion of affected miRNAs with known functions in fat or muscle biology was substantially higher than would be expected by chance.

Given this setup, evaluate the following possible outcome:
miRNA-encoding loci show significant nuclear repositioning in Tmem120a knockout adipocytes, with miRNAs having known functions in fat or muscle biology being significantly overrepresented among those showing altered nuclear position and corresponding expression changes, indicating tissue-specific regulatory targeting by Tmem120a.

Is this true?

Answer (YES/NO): YES